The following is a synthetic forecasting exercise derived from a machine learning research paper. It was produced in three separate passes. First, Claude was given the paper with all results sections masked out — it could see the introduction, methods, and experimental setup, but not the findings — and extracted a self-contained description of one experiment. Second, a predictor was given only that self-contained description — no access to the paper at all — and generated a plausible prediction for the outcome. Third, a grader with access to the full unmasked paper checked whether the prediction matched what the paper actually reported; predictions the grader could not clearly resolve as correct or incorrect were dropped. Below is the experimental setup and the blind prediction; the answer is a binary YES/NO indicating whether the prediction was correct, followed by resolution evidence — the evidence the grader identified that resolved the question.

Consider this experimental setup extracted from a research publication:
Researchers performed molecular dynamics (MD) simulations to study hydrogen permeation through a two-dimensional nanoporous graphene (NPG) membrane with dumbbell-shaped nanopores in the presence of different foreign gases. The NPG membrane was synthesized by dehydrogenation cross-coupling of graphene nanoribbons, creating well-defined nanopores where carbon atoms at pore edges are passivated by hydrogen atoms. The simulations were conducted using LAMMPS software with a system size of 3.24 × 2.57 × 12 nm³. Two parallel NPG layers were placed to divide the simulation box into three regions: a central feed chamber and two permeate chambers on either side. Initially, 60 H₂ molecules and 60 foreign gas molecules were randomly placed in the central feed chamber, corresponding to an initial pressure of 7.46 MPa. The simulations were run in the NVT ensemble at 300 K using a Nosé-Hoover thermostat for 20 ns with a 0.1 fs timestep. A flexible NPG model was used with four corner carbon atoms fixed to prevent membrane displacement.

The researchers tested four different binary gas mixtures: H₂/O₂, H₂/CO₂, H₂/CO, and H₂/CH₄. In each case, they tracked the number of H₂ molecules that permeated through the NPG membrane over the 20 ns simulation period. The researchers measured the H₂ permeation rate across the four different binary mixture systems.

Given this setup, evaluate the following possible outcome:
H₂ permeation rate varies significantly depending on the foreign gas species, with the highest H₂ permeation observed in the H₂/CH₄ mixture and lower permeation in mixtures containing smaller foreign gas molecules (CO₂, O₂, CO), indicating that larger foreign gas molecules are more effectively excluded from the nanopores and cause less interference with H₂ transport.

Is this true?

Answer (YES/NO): NO